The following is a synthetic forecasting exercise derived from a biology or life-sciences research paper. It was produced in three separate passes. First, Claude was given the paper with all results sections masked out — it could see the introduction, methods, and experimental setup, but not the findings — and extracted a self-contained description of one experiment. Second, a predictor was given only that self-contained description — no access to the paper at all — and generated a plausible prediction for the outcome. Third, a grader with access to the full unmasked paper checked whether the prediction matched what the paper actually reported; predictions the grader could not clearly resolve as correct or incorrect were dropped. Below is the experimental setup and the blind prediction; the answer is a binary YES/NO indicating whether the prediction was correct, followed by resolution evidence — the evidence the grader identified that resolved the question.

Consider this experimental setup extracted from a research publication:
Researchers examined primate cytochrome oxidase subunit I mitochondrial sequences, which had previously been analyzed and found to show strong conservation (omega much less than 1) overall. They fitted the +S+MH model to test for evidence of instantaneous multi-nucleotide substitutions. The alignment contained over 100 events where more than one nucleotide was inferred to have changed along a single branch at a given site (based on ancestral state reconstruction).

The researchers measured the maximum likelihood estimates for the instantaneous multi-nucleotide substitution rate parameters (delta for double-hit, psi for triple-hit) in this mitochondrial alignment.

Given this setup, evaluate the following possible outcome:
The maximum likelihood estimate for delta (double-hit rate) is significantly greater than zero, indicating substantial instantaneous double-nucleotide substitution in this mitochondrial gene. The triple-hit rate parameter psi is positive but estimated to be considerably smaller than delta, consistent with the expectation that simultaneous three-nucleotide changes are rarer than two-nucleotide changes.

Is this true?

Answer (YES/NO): NO